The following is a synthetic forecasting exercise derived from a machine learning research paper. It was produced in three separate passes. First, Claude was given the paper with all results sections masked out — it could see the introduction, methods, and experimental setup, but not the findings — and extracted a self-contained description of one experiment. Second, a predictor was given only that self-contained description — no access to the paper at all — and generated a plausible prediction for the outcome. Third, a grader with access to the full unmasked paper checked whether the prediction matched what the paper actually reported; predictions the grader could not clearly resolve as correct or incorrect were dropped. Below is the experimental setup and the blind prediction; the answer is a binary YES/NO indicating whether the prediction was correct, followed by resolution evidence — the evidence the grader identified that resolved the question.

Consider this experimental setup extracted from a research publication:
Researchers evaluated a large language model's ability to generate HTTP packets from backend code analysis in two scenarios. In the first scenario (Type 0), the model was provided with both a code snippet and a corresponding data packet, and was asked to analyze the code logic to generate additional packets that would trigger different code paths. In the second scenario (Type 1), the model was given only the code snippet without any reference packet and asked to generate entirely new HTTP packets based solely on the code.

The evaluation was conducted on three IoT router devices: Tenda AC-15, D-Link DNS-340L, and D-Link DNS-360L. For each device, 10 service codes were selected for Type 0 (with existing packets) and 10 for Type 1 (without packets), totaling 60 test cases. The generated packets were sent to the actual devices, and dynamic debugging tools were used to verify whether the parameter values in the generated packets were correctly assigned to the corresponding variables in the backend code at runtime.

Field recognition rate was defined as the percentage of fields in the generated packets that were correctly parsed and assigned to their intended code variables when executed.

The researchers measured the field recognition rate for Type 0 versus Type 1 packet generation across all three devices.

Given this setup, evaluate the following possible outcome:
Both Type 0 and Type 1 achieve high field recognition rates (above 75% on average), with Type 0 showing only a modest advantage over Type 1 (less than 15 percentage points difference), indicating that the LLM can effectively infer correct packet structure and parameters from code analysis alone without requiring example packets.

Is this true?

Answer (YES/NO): YES